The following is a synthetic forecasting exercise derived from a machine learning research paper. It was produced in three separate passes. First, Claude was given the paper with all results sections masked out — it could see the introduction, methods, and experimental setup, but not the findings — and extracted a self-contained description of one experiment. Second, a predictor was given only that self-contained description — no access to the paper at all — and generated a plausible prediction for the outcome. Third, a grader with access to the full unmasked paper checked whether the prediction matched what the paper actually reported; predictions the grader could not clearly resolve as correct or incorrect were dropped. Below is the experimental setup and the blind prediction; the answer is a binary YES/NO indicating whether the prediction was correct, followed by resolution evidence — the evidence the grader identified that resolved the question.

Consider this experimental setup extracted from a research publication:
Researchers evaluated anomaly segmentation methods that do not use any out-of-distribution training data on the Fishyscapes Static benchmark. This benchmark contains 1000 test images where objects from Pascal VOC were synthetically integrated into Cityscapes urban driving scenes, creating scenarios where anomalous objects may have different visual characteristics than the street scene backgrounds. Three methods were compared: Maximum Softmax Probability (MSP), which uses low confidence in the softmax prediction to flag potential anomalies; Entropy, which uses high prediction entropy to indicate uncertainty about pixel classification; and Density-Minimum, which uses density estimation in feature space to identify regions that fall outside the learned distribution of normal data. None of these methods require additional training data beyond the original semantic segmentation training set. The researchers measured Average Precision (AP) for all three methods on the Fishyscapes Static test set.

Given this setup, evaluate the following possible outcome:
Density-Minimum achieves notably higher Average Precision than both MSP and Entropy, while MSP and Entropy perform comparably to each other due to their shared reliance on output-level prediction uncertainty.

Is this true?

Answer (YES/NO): YES